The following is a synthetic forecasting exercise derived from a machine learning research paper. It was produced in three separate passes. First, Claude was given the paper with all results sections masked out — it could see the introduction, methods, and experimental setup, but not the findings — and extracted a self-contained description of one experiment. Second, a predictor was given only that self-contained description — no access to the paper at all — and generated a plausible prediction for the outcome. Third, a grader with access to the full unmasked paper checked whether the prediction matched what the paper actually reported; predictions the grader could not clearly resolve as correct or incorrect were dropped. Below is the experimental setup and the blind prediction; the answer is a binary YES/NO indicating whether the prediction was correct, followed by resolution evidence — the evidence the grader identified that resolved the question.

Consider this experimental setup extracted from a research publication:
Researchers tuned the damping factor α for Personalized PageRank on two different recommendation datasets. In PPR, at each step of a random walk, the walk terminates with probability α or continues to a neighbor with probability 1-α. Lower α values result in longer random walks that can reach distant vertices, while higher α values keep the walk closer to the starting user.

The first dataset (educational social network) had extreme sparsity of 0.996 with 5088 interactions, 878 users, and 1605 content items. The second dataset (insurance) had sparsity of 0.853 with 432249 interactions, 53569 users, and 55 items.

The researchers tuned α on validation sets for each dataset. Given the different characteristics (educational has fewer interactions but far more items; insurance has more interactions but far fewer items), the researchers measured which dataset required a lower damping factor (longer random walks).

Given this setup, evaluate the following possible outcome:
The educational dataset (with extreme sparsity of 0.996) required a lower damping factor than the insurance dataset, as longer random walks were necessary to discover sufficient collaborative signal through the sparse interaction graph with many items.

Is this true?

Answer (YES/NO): YES